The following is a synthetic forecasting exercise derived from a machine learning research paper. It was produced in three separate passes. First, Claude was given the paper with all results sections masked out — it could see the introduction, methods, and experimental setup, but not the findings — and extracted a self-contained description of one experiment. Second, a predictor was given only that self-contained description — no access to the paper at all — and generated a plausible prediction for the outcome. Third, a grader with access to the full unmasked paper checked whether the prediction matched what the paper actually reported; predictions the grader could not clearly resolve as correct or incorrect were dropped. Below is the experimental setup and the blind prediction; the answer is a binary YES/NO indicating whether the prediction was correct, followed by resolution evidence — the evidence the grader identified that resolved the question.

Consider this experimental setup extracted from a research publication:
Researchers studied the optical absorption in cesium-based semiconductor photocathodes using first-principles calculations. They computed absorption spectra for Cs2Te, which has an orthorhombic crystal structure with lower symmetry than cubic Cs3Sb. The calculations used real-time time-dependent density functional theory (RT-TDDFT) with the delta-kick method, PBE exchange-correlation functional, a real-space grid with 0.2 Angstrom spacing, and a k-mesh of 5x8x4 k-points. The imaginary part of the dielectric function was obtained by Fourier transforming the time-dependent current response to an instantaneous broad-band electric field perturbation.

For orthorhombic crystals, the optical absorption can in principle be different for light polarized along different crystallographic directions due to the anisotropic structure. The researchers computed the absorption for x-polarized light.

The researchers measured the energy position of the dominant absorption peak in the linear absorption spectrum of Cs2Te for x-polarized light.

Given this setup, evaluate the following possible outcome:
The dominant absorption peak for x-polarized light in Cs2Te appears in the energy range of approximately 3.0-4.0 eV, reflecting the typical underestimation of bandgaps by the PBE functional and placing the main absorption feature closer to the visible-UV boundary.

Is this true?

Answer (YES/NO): YES